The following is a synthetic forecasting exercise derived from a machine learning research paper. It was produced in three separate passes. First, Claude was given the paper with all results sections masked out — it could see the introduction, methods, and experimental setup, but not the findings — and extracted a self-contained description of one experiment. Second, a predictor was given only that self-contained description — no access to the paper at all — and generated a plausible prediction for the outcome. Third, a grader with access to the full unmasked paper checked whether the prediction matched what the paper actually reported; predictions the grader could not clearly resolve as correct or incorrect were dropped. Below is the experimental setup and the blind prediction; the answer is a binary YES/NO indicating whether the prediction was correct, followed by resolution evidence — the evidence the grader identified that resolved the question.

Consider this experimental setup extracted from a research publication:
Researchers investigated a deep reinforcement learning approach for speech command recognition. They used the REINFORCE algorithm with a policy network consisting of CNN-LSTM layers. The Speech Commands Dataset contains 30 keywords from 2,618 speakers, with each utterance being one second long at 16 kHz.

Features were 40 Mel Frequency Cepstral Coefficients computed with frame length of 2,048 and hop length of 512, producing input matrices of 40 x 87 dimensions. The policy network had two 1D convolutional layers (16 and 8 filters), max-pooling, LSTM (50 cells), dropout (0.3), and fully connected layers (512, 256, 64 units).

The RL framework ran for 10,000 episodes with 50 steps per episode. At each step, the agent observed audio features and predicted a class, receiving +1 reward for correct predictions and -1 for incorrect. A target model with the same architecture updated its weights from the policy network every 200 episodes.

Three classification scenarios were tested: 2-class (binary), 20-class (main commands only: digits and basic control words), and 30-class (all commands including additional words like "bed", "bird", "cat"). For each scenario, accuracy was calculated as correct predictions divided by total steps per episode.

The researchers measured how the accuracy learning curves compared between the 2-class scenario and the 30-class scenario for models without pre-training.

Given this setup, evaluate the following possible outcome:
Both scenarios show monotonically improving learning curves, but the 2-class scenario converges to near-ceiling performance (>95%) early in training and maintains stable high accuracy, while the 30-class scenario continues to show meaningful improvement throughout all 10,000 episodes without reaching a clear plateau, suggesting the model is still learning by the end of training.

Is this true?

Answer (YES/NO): NO